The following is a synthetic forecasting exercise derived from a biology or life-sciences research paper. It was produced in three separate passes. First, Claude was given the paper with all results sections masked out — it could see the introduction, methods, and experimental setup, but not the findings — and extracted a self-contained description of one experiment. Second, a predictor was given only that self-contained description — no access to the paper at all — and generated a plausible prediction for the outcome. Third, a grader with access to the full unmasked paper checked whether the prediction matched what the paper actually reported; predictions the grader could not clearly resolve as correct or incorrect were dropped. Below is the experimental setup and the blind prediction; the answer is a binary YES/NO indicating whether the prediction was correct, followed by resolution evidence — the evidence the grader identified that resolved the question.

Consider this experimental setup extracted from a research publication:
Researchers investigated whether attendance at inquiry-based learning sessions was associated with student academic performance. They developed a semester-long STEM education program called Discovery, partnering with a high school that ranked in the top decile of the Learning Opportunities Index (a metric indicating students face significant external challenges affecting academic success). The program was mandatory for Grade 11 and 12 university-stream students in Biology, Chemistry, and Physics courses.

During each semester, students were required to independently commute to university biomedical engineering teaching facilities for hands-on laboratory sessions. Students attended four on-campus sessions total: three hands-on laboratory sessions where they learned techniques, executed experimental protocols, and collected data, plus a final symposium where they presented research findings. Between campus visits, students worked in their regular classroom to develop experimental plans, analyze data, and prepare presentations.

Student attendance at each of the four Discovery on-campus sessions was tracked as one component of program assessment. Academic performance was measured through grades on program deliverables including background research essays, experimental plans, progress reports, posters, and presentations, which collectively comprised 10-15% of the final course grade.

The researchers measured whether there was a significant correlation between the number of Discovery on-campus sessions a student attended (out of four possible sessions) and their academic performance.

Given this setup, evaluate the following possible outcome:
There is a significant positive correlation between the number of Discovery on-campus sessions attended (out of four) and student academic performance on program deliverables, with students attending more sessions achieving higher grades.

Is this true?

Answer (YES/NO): NO